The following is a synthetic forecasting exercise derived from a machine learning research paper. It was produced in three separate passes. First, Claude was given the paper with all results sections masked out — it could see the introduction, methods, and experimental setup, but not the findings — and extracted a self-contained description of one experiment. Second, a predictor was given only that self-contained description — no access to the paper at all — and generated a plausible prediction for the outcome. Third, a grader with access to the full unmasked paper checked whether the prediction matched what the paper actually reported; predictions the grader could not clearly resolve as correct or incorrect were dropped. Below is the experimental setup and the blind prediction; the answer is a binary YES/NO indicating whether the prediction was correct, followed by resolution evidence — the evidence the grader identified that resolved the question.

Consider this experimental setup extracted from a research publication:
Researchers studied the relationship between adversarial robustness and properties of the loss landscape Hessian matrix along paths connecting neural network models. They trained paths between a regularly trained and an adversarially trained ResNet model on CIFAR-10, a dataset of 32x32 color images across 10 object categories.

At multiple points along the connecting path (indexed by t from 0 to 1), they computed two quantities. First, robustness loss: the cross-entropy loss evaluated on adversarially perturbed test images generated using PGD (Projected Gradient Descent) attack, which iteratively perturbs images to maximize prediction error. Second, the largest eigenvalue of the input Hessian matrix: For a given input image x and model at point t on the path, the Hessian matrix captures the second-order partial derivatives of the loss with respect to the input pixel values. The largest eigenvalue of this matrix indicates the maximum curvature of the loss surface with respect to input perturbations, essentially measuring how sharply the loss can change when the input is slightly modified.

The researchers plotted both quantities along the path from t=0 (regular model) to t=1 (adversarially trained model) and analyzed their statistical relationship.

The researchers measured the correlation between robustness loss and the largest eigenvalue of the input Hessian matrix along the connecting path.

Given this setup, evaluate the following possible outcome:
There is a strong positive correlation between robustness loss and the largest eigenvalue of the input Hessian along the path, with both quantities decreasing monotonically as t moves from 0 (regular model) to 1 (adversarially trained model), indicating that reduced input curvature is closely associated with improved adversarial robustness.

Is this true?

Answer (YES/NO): NO